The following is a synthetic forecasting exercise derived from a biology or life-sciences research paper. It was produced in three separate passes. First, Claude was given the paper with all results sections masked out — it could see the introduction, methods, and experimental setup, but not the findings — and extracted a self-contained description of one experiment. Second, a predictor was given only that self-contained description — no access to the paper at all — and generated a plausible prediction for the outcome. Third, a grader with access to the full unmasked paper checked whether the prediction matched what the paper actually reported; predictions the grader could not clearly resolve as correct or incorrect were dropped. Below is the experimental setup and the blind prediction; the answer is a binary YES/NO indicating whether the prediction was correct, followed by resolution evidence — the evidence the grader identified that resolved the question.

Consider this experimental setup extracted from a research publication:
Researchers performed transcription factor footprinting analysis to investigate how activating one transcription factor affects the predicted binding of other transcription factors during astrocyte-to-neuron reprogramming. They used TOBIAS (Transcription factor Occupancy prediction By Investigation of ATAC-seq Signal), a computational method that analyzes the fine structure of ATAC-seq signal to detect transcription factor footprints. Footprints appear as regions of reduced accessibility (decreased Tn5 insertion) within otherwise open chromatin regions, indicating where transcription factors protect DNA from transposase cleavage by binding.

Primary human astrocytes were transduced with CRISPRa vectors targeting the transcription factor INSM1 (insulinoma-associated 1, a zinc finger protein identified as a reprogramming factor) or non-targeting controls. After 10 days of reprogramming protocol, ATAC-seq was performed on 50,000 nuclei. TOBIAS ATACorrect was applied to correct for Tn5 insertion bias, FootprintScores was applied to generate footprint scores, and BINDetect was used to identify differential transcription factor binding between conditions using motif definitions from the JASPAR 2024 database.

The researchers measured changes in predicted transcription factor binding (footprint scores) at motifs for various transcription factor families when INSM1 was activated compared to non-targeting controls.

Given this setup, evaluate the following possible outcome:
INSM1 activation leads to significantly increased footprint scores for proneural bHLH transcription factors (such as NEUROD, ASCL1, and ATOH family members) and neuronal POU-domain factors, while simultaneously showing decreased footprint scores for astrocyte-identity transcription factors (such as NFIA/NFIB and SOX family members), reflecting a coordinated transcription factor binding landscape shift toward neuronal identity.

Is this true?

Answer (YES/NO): NO